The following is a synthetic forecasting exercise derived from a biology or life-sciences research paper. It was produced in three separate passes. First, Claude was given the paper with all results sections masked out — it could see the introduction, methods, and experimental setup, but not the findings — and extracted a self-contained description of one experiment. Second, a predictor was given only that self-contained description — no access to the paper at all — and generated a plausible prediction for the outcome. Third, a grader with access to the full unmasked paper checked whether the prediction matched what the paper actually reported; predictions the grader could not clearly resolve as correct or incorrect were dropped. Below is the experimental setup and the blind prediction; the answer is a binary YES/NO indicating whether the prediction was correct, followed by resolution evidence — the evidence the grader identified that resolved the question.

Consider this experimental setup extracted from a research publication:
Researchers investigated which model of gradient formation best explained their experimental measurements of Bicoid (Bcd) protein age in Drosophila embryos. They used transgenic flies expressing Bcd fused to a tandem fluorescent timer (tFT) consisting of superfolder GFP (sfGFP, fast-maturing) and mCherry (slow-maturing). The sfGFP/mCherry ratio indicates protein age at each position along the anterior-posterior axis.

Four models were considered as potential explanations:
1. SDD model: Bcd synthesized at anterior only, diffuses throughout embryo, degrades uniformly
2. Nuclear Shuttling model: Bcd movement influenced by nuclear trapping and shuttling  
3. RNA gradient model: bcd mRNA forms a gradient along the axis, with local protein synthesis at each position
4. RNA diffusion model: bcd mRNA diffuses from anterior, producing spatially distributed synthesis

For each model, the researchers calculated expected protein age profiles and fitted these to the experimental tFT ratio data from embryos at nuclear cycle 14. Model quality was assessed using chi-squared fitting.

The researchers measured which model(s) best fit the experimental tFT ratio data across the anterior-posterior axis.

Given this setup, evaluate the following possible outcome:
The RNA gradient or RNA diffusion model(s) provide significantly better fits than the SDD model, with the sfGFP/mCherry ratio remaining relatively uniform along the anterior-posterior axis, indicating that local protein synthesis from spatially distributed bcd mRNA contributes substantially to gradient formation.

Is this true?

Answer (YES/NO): NO